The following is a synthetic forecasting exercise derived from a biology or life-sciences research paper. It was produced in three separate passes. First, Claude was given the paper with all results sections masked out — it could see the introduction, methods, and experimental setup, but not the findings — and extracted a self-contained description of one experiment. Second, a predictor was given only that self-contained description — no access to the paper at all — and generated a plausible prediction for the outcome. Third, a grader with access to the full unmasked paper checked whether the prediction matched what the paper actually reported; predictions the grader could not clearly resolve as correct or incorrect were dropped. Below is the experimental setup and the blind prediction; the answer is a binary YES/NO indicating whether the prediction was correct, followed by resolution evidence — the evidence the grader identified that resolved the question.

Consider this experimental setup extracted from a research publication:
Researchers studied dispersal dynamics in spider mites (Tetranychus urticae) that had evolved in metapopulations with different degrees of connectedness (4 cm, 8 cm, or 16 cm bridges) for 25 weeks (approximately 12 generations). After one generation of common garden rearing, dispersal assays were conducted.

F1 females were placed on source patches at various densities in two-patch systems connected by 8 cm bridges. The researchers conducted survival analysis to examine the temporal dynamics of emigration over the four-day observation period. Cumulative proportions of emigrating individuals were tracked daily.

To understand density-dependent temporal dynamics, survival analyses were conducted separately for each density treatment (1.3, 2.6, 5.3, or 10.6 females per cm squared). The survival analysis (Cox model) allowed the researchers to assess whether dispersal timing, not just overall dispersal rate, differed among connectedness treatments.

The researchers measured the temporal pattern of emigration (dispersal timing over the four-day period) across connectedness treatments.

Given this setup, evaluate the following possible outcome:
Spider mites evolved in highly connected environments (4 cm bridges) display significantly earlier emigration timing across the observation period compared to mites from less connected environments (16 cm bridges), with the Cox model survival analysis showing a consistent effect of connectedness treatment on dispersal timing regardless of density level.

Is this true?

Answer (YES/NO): NO